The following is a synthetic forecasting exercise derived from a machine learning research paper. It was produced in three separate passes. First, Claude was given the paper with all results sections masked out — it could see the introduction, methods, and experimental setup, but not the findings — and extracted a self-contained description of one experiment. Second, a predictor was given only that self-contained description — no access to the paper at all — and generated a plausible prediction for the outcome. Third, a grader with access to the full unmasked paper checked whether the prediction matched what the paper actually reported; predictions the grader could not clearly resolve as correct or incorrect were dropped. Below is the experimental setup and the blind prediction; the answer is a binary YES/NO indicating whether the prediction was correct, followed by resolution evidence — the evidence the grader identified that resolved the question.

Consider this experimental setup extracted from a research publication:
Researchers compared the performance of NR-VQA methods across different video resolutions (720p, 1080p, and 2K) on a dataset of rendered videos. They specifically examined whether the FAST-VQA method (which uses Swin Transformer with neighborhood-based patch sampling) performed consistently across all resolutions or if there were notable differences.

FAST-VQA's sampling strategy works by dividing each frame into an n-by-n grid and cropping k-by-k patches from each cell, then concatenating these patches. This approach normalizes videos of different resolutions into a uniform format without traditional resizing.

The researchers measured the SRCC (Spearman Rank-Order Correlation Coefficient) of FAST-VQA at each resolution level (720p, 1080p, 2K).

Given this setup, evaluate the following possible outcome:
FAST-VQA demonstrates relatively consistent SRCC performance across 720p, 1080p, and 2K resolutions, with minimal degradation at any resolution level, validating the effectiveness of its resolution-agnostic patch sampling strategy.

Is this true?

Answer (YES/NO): NO